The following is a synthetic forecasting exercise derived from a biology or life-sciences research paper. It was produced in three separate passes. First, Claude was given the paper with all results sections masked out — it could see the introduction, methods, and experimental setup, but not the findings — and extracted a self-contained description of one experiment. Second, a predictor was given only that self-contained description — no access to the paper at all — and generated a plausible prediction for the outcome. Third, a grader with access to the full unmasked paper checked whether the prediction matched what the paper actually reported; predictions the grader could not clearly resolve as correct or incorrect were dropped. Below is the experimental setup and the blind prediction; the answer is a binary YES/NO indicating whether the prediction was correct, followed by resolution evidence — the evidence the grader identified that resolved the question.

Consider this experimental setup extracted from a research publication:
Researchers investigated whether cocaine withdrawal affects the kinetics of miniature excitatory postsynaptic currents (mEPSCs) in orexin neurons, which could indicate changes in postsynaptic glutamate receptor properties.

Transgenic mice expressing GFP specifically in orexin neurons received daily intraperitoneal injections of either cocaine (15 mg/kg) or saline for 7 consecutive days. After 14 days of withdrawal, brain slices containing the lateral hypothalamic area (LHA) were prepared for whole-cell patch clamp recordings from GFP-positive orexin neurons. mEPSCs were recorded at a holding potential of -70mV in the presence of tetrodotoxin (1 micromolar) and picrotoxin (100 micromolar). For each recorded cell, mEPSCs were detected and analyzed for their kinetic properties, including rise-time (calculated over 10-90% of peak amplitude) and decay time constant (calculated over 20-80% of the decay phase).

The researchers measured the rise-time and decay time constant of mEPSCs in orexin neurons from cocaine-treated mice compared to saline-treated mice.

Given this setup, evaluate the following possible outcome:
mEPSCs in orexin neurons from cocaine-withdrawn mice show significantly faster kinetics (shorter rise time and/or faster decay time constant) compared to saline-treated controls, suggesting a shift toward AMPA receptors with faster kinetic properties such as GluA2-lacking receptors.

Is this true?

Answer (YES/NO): NO